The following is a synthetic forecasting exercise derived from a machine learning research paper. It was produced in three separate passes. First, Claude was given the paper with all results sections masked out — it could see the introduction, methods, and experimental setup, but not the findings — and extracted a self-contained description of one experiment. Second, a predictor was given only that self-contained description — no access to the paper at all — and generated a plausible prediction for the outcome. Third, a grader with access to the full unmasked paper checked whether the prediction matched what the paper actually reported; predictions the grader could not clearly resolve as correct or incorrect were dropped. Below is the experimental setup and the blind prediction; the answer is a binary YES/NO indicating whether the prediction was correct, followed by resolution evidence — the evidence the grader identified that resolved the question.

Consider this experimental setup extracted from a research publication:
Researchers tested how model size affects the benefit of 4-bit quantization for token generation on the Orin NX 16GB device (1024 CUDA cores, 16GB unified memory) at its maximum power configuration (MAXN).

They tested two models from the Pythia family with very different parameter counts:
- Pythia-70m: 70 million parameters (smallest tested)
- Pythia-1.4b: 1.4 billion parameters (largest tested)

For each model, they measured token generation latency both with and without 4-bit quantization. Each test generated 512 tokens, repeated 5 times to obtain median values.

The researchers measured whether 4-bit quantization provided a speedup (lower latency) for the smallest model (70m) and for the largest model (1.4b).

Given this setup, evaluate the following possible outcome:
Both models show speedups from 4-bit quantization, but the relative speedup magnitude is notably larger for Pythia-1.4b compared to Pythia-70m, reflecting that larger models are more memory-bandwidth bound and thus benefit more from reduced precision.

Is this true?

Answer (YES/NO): NO